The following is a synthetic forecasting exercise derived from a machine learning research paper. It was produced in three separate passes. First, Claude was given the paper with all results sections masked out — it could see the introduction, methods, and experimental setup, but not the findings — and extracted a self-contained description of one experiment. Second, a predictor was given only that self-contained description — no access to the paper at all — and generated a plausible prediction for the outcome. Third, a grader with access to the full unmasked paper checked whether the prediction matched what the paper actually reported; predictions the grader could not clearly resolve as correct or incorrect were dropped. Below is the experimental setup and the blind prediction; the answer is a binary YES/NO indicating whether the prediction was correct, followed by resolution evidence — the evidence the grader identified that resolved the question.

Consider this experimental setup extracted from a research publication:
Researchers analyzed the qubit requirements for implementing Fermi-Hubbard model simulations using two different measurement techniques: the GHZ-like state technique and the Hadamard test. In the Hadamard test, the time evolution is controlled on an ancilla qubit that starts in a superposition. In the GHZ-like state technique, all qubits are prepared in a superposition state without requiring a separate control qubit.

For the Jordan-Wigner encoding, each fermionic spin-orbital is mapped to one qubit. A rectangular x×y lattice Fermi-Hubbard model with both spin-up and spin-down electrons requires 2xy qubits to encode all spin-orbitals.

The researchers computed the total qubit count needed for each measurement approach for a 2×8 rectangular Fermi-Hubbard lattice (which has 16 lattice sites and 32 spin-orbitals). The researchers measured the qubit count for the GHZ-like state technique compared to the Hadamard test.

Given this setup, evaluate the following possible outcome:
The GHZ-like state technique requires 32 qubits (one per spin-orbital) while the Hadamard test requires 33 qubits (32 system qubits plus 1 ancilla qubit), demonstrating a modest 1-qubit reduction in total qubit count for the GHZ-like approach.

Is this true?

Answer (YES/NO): YES